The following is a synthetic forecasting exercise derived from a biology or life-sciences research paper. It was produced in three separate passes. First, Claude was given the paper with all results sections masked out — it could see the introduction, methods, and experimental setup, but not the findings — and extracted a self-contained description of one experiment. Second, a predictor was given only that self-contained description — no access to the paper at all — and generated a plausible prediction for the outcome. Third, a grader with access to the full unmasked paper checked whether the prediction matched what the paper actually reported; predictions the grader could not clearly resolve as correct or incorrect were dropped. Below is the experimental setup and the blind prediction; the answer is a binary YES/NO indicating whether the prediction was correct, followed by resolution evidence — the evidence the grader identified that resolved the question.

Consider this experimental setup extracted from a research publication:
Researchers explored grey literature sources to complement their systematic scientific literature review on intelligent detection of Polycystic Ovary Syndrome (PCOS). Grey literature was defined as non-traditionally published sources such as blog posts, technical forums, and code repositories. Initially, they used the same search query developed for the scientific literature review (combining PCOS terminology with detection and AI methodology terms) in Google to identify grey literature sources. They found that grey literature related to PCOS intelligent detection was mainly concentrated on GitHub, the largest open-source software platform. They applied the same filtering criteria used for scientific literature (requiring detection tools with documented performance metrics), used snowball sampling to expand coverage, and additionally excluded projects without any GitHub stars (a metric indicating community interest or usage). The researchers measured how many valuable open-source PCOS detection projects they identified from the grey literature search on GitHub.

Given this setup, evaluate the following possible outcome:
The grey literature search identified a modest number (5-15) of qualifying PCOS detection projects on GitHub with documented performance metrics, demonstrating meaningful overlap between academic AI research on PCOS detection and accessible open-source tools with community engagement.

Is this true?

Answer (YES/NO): YES